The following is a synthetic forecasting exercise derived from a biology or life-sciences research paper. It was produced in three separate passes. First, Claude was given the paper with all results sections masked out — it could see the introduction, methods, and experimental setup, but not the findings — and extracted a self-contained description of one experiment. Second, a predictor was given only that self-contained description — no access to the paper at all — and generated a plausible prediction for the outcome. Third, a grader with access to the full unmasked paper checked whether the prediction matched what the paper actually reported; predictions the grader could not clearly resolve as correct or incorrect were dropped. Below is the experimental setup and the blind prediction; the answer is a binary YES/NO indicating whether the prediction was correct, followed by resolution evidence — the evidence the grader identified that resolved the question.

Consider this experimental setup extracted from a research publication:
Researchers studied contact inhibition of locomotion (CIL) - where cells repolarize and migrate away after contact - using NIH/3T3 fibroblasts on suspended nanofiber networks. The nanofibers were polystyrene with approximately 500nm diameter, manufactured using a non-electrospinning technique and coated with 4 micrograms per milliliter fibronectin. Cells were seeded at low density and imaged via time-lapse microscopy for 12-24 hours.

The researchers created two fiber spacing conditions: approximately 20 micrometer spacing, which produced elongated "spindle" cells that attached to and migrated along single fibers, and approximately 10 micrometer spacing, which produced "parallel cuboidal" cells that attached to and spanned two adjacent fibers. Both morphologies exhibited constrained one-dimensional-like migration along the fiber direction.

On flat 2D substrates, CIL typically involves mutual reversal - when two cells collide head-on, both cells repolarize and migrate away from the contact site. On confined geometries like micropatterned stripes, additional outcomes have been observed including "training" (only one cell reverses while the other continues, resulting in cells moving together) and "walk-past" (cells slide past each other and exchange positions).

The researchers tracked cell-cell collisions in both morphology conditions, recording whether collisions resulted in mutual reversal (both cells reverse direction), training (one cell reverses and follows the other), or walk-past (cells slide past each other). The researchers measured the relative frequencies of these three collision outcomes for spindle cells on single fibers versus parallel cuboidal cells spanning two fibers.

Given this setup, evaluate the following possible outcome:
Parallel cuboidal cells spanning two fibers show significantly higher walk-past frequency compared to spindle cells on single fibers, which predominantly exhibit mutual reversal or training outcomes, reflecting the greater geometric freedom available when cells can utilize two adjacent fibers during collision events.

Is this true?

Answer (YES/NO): NO